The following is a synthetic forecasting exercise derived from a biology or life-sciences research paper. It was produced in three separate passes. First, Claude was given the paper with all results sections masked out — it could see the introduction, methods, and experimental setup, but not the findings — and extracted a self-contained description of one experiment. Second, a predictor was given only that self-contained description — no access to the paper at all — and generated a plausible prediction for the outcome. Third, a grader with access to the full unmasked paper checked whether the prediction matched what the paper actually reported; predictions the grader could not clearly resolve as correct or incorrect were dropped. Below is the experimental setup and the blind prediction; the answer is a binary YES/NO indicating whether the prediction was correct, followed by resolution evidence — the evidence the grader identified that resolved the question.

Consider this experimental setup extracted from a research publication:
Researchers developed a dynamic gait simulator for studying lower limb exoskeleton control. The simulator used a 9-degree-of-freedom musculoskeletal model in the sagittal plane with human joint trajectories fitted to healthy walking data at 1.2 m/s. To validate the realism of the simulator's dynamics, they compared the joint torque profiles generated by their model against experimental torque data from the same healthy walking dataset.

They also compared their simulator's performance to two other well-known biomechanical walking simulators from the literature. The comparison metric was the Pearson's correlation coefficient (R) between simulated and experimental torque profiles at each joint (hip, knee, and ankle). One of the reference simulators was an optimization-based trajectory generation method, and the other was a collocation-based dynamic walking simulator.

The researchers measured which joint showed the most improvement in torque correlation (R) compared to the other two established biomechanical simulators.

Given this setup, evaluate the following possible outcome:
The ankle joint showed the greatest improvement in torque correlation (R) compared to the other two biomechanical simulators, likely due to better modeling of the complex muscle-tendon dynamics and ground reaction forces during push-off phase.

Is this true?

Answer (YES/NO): NO